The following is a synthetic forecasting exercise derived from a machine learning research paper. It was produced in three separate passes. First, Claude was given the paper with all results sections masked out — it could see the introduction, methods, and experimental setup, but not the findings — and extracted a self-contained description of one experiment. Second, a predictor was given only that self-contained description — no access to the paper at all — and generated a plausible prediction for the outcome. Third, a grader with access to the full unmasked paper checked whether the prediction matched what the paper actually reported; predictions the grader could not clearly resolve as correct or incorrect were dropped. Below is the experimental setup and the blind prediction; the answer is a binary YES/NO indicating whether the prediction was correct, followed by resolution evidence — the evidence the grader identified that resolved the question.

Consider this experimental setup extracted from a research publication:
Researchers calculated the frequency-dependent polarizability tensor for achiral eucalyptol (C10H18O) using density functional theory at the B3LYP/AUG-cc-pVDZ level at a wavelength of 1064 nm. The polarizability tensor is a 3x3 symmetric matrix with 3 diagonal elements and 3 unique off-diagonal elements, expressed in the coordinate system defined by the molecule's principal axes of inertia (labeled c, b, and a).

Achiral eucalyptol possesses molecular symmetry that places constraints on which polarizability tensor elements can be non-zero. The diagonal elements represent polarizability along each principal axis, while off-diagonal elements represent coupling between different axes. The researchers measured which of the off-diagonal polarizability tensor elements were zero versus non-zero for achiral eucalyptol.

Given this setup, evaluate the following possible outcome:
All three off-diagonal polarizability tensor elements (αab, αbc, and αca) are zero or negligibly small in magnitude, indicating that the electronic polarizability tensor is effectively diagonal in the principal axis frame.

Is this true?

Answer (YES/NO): NO